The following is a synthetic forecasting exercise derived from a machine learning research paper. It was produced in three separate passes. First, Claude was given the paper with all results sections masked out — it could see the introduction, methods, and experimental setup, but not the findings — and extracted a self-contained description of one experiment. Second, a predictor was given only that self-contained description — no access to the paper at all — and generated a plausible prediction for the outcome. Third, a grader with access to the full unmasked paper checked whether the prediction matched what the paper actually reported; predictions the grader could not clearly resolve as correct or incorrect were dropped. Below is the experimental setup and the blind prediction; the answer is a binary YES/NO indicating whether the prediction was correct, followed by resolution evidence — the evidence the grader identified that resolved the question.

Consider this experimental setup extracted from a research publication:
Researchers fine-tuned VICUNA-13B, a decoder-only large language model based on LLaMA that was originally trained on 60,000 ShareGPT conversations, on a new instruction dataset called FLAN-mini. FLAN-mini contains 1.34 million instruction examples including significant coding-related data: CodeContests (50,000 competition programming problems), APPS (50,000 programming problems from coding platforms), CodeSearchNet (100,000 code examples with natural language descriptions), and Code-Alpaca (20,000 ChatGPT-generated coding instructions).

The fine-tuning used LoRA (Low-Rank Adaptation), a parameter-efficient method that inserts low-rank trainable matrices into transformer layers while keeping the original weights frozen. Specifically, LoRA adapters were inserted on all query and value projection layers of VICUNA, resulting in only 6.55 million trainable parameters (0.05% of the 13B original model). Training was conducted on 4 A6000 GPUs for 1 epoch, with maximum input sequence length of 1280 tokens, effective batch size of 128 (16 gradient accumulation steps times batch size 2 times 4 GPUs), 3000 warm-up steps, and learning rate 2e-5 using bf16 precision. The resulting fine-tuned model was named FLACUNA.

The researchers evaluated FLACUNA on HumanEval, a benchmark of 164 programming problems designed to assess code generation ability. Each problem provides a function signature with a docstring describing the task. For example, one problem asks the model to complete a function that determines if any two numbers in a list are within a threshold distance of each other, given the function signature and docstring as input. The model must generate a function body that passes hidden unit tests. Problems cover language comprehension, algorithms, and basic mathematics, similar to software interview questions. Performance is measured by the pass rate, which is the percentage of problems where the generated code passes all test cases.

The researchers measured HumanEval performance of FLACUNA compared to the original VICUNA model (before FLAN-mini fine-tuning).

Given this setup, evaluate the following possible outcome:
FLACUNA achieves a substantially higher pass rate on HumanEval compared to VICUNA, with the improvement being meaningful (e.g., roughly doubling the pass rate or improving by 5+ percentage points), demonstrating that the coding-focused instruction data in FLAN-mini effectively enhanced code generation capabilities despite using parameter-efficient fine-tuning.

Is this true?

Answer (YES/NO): NO